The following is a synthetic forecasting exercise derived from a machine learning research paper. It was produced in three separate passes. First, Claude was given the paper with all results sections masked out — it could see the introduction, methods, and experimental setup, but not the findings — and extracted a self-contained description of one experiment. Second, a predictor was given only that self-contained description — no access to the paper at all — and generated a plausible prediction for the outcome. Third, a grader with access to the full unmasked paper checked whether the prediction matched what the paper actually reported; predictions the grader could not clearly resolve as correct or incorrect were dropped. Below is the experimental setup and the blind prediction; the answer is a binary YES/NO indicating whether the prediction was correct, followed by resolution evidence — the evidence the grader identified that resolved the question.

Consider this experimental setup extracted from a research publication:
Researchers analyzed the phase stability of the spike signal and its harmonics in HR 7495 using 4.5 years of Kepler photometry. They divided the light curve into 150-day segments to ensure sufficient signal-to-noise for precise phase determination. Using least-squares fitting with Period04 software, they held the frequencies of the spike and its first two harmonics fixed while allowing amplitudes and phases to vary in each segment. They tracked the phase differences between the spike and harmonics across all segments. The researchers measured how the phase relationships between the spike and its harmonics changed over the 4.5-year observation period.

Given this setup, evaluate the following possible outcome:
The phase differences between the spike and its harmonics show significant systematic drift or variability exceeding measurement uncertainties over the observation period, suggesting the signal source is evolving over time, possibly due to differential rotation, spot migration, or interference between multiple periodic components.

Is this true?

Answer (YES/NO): NO